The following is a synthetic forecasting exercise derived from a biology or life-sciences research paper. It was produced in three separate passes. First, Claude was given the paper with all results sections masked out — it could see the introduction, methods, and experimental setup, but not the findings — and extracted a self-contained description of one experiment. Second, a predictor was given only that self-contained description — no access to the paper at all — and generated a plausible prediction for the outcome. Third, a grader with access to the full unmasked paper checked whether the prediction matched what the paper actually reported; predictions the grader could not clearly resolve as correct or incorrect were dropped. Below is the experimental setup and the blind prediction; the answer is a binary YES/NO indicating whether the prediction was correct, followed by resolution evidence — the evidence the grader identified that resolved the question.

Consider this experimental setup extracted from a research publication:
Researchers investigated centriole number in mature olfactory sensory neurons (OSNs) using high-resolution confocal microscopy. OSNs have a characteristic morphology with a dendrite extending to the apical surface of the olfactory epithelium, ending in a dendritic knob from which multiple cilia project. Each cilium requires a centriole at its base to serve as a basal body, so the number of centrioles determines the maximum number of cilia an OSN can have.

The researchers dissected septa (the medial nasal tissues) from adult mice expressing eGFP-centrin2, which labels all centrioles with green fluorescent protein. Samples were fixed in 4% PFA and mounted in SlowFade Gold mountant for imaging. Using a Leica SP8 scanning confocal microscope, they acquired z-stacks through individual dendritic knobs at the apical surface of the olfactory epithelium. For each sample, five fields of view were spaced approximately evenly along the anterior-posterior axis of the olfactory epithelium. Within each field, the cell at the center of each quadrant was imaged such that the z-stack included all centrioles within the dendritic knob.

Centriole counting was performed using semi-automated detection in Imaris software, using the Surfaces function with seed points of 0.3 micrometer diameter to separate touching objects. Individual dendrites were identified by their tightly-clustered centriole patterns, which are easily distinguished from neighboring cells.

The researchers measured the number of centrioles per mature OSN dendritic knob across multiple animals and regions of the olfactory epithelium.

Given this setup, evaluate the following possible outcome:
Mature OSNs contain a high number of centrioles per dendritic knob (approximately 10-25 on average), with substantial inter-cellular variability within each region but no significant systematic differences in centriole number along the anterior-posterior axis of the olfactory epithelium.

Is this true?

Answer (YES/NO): YES